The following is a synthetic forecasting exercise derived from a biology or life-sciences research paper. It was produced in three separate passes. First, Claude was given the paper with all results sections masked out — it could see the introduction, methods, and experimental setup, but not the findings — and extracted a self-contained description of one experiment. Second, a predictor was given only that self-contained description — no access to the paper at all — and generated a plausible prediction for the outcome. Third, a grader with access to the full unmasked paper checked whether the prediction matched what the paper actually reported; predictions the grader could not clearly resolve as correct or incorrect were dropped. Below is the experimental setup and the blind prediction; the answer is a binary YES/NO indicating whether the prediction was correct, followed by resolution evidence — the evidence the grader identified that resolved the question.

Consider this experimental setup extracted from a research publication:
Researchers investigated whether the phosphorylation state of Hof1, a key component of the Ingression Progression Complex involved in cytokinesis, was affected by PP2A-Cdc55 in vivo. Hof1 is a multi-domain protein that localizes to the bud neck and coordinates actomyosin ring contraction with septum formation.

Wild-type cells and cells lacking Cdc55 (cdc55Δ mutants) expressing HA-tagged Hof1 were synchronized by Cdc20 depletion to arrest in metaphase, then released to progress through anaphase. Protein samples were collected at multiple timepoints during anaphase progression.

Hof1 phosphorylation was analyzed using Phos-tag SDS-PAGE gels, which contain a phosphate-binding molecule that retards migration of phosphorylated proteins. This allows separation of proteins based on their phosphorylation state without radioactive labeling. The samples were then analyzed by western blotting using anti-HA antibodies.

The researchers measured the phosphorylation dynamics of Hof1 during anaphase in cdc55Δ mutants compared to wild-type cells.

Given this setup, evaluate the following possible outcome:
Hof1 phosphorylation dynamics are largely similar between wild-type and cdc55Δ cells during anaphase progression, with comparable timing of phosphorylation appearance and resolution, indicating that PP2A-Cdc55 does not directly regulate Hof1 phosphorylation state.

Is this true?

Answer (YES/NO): NO